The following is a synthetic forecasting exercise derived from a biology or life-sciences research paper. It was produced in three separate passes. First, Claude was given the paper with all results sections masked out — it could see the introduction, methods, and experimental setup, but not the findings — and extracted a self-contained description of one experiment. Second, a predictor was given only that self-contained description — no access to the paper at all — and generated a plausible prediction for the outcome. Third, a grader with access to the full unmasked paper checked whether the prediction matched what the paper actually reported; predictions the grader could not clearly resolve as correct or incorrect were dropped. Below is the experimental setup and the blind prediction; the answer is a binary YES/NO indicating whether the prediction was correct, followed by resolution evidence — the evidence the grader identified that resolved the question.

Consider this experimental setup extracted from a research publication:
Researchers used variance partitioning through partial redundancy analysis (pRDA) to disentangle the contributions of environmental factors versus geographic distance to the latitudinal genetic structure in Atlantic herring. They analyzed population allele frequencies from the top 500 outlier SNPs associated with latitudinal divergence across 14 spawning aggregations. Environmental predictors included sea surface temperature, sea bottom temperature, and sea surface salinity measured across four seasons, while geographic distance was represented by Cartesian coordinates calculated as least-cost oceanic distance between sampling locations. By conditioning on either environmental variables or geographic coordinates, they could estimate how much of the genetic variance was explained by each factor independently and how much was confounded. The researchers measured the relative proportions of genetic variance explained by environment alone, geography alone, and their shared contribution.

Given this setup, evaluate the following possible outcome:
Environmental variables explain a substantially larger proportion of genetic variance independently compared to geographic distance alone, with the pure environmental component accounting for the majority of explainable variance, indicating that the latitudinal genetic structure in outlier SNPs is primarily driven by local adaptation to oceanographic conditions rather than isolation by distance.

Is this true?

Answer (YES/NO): NO